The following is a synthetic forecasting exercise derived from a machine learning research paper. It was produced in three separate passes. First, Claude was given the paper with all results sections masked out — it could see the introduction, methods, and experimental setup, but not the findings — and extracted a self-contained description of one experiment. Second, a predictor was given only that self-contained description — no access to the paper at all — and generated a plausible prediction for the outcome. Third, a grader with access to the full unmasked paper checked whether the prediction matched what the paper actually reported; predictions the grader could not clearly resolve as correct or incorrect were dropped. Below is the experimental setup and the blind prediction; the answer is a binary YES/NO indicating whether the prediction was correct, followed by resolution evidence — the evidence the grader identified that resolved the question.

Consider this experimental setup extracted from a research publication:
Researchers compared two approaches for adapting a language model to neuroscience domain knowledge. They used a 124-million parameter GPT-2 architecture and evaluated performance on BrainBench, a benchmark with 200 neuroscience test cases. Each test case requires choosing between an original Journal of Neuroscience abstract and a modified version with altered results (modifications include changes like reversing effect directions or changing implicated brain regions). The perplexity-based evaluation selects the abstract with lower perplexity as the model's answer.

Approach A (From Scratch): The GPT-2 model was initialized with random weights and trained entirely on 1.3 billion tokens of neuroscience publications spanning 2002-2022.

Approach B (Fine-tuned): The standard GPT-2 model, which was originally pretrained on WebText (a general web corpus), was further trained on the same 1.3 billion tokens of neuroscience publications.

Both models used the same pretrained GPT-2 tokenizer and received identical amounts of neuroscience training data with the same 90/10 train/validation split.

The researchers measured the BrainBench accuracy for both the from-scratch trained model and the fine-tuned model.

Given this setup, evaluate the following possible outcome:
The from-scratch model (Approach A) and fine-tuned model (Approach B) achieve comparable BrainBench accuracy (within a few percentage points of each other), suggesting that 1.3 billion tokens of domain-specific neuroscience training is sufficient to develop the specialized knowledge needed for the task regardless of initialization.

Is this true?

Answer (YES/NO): NO